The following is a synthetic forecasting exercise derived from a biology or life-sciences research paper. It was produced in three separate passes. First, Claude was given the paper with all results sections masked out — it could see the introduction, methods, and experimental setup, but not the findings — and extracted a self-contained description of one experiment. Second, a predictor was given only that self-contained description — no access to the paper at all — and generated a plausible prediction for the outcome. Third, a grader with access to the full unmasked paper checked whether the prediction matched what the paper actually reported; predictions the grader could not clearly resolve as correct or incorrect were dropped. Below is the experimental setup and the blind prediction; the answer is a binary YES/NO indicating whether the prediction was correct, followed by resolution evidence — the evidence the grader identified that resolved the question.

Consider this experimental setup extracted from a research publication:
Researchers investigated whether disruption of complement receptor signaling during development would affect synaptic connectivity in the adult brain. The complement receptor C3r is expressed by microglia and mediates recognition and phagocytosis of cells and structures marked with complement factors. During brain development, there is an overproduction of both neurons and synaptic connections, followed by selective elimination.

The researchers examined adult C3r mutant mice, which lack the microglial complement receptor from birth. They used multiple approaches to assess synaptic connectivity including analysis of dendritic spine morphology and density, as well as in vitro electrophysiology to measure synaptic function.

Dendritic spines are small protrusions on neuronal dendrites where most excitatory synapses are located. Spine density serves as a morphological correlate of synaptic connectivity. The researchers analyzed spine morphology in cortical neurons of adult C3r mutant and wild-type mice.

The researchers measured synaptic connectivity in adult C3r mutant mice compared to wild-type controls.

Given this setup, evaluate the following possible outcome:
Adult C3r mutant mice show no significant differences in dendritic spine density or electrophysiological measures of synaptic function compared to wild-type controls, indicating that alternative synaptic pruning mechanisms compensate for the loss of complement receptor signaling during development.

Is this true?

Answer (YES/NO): NO